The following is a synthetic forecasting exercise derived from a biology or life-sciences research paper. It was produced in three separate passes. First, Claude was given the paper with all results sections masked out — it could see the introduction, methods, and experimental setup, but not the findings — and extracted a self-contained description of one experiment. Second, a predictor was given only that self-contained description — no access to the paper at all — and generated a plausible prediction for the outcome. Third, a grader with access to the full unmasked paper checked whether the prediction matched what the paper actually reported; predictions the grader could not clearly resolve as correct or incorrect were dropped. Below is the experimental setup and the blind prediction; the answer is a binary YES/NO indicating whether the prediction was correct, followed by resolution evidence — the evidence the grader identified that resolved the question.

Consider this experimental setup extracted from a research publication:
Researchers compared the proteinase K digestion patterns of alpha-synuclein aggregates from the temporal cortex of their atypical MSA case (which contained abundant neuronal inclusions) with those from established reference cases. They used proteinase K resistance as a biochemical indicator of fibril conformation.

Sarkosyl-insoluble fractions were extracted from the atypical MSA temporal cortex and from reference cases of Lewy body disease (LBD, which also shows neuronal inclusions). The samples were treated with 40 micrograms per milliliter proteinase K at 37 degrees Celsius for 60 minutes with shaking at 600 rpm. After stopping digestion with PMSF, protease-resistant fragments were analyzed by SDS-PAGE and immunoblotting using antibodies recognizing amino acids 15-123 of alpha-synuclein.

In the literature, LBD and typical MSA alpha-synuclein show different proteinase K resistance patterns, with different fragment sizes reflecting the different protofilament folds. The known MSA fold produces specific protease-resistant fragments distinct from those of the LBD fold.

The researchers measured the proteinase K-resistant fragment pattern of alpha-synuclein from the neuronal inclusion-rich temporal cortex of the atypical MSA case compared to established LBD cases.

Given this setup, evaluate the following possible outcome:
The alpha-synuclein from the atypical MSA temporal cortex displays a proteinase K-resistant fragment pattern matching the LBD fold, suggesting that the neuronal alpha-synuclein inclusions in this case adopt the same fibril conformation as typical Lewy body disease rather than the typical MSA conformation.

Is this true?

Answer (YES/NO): NO